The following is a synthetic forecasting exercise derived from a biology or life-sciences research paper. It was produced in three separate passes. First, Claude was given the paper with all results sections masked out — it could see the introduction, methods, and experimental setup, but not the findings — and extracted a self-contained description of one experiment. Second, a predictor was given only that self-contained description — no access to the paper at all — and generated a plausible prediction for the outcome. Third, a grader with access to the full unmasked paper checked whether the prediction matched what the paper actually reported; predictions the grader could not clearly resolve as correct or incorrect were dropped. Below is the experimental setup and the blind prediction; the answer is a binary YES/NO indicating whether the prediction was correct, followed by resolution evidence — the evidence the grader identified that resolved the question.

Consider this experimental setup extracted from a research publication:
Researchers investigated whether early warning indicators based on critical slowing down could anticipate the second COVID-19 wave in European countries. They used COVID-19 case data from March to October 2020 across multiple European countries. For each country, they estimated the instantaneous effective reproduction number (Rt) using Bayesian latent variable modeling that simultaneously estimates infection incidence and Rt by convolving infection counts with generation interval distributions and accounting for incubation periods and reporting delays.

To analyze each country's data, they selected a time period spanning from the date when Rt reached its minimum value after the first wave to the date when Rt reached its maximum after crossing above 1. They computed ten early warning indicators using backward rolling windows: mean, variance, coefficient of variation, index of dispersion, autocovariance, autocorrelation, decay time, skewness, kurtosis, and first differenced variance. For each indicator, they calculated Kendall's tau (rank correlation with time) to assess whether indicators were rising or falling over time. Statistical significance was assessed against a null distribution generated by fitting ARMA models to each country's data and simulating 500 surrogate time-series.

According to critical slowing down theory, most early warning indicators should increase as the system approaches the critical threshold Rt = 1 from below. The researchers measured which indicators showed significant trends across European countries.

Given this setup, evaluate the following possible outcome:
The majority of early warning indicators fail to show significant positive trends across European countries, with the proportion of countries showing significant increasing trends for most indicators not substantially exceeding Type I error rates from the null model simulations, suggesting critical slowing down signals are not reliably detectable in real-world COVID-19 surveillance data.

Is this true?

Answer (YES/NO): YES